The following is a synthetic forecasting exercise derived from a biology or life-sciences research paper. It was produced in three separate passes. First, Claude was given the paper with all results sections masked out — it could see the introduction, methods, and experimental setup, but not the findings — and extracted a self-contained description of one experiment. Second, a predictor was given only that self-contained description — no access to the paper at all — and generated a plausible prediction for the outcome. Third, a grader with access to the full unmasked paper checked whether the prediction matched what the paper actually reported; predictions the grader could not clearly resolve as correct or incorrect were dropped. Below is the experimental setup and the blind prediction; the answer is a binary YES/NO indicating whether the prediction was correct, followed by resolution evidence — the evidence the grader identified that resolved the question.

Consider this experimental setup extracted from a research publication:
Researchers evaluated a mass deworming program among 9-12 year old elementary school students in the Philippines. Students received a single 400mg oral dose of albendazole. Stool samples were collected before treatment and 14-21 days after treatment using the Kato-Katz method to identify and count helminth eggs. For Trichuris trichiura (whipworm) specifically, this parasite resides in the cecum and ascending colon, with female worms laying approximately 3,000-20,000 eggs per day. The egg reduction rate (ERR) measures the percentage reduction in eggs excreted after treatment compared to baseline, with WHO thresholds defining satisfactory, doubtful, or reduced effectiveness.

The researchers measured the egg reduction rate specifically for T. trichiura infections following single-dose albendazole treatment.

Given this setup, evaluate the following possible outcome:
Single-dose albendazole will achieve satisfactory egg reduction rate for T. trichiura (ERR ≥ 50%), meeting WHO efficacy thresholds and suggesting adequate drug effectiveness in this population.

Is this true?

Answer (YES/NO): NO